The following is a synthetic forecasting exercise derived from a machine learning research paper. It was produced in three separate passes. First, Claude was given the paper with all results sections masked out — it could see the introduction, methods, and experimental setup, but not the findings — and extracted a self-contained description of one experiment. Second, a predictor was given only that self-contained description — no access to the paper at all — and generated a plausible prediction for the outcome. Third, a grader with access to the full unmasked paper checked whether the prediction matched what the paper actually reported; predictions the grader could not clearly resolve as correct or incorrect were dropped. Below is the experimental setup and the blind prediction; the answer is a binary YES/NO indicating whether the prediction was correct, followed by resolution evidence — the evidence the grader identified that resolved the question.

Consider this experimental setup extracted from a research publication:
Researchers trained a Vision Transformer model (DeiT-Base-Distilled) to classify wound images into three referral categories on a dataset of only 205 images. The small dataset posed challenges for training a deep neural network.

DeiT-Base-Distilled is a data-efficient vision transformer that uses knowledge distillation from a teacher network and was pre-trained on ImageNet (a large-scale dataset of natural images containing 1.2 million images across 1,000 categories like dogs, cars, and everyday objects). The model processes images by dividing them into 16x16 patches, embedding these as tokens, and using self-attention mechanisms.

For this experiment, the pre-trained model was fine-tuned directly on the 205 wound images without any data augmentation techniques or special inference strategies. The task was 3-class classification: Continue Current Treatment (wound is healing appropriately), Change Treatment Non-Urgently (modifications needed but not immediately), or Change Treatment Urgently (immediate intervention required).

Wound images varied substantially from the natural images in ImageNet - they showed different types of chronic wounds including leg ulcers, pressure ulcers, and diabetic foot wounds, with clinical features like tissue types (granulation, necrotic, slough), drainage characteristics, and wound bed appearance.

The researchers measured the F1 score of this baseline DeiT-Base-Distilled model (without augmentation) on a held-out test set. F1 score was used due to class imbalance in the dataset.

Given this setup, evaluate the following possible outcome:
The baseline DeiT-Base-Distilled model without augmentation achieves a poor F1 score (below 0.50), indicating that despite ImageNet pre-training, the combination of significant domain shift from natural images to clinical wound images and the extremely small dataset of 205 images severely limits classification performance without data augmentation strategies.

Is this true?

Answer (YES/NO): YES